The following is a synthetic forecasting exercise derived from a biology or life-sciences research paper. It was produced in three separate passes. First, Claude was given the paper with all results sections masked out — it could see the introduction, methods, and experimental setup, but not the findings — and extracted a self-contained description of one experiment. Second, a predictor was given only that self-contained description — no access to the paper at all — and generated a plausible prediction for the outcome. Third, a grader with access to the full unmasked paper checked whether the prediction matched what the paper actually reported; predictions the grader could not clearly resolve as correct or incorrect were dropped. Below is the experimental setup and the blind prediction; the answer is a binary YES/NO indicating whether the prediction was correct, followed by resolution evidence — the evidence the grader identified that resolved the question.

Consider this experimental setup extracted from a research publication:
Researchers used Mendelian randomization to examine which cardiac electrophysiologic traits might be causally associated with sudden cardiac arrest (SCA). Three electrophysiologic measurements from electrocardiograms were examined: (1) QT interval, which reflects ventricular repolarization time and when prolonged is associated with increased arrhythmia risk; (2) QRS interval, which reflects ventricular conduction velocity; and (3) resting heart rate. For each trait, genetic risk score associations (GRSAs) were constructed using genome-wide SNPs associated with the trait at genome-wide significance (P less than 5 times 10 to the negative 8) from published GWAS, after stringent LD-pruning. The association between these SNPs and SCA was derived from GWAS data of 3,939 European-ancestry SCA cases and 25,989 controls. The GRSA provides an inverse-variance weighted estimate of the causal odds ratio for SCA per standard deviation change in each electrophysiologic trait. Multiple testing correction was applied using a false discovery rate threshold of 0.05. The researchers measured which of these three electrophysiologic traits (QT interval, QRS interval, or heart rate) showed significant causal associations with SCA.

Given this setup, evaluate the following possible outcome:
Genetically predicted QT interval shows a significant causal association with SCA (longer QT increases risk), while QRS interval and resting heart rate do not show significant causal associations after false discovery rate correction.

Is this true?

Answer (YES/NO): YES